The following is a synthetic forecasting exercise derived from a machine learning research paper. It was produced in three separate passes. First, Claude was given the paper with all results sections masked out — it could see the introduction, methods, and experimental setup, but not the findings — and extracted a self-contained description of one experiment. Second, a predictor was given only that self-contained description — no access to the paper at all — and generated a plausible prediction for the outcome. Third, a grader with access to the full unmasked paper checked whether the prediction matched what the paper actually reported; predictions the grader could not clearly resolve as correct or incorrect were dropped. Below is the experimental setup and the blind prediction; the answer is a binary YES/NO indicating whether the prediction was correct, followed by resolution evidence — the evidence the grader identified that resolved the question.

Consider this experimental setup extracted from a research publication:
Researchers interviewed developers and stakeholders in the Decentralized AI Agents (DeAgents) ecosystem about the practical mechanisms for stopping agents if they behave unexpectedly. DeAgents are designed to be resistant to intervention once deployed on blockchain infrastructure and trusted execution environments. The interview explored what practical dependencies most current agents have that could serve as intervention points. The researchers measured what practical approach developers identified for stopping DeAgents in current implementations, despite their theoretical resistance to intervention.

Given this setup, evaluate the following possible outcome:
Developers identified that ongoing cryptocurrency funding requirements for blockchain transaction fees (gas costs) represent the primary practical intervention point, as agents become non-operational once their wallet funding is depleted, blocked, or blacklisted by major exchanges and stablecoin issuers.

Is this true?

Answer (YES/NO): NO